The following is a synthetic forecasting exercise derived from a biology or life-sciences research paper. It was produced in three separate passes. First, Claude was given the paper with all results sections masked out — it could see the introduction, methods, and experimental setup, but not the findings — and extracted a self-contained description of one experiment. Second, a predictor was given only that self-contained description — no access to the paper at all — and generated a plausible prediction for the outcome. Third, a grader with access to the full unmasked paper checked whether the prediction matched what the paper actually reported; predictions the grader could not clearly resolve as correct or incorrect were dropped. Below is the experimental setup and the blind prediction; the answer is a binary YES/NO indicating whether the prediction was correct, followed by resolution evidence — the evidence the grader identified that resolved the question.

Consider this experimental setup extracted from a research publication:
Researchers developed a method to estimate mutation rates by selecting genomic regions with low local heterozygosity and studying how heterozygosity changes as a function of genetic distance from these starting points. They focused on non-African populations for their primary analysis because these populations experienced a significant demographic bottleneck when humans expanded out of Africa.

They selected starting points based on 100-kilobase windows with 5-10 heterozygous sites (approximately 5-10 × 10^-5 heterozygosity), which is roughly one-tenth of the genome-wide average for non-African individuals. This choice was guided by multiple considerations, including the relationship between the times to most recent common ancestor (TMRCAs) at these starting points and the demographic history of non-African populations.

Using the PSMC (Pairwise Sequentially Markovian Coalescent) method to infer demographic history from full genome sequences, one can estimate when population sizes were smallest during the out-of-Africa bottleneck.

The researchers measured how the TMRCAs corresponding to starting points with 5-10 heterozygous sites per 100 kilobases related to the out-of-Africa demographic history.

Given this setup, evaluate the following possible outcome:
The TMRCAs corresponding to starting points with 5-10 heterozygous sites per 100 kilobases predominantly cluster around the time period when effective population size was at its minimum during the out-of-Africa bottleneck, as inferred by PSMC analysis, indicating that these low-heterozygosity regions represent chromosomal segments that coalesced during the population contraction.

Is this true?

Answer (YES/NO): YES